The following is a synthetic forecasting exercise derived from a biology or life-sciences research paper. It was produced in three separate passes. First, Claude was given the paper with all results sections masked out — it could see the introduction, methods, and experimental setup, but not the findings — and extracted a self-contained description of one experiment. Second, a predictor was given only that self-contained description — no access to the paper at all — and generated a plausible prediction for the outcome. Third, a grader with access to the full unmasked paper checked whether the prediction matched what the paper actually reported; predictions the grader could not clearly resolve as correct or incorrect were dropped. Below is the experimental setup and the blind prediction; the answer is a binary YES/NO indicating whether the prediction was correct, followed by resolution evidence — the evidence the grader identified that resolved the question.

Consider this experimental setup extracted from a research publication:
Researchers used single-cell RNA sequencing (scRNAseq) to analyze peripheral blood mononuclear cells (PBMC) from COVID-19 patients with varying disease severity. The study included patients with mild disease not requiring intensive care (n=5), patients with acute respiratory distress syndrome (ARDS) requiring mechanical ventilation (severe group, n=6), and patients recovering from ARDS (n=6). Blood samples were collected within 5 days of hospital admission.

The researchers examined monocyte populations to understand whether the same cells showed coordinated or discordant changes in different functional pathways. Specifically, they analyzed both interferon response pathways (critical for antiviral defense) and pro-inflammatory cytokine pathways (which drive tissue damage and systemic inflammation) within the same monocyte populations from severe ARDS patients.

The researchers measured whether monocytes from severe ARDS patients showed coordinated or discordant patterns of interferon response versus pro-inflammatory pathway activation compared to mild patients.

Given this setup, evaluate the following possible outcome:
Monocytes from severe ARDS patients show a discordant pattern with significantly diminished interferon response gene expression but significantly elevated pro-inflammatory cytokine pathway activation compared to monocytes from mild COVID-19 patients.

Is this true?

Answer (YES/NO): NO